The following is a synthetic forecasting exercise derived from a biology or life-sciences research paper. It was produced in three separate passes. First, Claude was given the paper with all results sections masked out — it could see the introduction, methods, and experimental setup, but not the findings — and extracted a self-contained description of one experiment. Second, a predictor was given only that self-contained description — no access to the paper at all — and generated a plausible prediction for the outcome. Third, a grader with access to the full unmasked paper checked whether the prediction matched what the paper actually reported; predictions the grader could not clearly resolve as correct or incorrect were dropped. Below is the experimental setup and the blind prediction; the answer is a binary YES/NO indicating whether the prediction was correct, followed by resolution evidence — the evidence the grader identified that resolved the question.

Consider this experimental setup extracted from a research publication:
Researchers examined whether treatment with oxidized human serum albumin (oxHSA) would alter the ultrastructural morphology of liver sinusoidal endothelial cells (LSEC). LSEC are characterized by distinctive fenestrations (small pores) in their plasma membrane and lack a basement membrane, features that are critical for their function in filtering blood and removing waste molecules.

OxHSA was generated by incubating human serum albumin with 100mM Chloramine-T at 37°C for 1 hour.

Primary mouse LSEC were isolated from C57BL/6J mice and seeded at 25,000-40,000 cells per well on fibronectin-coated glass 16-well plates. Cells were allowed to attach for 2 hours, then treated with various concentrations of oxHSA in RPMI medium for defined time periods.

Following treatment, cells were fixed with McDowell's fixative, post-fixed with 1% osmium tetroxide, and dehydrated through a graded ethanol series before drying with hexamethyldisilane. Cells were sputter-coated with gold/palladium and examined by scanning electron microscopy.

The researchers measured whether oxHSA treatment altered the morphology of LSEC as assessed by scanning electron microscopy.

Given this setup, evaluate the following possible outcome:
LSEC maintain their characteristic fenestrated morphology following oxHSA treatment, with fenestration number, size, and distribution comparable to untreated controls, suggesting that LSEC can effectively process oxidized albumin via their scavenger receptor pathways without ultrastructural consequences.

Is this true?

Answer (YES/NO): YES